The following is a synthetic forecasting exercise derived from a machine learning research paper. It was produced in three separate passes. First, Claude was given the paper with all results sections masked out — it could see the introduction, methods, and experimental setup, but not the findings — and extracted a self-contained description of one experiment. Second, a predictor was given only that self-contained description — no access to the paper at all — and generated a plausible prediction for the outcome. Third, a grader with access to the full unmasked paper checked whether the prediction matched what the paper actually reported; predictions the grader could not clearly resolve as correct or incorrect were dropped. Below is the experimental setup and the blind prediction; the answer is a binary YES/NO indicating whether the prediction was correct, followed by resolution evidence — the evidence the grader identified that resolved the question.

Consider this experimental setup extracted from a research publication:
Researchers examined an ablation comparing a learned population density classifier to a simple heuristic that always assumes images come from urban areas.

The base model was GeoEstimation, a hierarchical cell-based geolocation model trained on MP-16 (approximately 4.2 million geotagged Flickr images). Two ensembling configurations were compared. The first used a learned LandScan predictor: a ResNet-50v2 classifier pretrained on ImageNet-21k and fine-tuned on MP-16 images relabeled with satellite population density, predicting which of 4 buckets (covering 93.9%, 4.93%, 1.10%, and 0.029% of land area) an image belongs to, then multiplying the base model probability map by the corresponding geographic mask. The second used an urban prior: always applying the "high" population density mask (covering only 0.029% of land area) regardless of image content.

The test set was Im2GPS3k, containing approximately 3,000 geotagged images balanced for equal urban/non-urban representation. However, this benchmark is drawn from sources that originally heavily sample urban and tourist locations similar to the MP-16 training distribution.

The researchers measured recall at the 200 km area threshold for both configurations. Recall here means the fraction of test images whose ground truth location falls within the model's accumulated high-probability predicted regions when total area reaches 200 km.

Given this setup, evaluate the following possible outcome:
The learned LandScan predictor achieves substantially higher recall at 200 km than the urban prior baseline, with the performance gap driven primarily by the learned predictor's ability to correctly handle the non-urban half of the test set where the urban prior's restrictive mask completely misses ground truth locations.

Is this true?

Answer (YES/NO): YES